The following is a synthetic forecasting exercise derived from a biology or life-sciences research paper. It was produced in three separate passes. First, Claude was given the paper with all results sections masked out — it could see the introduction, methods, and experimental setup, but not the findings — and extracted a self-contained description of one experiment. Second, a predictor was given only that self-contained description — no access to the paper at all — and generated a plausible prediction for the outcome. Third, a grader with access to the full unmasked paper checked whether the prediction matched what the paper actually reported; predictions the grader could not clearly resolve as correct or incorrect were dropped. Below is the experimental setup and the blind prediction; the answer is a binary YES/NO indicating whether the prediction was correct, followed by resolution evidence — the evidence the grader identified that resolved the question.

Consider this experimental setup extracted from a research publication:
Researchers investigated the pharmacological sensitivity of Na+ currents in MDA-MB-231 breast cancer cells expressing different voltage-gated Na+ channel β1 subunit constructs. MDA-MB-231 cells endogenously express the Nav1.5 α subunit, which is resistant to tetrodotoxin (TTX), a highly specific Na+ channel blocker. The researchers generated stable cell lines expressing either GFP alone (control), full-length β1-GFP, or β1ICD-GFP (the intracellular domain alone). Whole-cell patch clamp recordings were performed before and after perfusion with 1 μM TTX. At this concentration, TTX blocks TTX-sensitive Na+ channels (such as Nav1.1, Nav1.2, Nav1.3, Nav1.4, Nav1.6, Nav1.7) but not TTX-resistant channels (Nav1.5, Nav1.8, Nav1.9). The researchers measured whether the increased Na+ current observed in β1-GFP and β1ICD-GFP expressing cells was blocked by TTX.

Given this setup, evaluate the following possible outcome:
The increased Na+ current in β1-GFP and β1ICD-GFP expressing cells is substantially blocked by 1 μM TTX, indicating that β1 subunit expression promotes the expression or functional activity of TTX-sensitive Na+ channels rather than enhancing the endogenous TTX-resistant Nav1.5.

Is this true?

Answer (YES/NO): YES